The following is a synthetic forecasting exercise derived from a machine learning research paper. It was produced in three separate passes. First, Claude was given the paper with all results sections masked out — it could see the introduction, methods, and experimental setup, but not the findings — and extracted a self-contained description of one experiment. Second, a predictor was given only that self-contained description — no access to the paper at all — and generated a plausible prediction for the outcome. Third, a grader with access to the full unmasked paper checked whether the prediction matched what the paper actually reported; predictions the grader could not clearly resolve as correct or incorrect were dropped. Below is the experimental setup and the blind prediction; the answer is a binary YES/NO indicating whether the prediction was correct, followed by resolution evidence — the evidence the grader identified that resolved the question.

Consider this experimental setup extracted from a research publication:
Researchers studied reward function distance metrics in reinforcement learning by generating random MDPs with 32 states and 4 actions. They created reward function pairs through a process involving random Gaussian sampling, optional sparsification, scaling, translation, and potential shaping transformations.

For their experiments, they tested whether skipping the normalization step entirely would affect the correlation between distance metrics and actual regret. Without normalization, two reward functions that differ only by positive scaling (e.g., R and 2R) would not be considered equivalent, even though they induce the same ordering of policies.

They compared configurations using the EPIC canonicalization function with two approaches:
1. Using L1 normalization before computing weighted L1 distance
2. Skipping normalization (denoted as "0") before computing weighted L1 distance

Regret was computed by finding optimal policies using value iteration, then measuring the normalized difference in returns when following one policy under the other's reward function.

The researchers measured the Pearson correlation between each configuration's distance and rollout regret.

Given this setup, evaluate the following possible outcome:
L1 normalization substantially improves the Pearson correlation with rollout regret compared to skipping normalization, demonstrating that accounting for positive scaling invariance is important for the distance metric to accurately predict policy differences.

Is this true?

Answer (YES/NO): YES